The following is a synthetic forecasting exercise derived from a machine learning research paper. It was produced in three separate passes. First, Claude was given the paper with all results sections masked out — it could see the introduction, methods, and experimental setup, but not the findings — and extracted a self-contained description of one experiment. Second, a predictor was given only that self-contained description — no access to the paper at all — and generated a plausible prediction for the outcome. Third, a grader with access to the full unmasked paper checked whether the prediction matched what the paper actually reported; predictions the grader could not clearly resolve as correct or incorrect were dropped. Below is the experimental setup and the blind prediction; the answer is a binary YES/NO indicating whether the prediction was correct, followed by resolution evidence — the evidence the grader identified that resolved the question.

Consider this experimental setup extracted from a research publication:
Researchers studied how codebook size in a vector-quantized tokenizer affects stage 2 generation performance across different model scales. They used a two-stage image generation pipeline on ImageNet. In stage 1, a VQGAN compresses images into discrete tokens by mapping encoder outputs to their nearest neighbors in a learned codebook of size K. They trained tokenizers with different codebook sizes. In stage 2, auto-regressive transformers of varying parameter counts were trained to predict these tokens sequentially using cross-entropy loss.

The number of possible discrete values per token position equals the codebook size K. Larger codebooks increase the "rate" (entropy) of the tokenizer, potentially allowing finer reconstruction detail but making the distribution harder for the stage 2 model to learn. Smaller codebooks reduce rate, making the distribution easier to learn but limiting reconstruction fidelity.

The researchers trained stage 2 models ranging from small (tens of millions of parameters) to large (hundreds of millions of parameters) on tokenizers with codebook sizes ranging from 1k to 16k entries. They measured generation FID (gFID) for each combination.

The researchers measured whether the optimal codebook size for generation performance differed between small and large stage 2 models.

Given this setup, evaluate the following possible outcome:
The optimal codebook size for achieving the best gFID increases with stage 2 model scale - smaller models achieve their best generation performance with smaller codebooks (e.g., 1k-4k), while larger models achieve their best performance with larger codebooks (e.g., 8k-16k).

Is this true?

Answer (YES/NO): NO